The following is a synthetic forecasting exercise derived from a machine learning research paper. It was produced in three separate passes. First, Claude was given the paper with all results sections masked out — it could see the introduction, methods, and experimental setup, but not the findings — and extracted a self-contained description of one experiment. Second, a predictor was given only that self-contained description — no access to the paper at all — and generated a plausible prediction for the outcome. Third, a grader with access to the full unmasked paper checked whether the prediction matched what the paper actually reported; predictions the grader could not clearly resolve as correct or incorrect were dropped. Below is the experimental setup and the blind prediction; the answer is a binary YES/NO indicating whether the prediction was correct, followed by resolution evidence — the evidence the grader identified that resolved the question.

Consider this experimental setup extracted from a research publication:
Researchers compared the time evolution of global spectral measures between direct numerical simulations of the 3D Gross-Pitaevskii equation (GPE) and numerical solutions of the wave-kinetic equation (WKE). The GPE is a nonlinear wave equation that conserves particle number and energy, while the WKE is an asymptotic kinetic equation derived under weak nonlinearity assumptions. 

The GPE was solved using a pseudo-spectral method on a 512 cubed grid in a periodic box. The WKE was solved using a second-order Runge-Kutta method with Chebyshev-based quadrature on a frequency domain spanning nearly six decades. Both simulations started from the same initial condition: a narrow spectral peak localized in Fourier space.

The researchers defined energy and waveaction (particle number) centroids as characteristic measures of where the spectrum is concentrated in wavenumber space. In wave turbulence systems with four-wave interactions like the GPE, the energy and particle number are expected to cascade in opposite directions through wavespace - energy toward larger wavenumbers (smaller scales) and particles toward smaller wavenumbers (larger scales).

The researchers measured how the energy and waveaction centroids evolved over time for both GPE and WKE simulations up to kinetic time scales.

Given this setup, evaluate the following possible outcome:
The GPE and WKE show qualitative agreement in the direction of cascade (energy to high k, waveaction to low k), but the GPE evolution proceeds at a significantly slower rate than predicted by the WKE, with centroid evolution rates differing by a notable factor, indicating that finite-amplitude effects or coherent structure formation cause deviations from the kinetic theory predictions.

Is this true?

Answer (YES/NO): NO